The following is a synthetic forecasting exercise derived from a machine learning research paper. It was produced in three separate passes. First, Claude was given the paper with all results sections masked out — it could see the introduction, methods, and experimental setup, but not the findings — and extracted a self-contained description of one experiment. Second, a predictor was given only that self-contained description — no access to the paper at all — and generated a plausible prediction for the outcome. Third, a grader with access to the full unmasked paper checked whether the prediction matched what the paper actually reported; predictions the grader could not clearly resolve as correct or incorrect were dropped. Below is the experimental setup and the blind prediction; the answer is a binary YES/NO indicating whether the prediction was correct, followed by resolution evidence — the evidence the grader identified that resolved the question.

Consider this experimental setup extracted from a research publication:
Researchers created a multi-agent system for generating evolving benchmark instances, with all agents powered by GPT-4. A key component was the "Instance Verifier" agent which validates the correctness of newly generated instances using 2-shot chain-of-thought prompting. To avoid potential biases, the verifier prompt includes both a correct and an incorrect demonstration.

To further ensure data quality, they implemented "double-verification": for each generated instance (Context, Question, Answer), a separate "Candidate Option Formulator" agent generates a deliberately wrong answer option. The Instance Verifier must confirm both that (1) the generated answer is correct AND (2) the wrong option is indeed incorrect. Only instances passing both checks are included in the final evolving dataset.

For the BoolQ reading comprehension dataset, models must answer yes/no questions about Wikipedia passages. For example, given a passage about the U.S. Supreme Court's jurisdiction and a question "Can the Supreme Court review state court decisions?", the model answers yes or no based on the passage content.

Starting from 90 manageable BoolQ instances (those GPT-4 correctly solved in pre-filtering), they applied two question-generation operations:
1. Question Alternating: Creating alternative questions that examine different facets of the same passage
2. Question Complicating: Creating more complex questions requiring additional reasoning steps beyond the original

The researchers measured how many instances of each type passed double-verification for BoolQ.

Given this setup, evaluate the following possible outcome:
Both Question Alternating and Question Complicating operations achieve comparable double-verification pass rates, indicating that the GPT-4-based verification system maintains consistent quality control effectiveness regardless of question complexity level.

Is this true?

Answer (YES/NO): NO